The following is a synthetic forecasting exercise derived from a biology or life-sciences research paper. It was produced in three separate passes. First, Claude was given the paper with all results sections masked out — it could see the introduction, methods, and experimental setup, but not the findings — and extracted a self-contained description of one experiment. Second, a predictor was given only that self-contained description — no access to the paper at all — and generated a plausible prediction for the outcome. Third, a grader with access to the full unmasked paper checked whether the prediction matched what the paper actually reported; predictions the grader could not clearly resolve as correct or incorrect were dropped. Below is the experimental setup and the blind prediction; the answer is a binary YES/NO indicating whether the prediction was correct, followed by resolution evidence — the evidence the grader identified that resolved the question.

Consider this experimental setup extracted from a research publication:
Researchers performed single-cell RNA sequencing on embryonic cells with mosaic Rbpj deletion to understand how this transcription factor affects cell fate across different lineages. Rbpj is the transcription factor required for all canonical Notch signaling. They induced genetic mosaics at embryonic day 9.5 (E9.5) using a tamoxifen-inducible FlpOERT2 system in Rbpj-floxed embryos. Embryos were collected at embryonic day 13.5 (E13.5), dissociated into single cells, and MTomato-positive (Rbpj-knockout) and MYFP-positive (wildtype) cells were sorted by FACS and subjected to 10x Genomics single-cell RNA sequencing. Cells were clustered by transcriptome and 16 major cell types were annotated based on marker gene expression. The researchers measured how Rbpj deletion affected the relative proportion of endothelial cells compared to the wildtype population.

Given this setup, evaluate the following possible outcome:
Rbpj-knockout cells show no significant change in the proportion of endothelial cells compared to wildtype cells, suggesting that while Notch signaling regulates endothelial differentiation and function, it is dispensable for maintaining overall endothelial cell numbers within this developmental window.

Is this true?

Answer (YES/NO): NO